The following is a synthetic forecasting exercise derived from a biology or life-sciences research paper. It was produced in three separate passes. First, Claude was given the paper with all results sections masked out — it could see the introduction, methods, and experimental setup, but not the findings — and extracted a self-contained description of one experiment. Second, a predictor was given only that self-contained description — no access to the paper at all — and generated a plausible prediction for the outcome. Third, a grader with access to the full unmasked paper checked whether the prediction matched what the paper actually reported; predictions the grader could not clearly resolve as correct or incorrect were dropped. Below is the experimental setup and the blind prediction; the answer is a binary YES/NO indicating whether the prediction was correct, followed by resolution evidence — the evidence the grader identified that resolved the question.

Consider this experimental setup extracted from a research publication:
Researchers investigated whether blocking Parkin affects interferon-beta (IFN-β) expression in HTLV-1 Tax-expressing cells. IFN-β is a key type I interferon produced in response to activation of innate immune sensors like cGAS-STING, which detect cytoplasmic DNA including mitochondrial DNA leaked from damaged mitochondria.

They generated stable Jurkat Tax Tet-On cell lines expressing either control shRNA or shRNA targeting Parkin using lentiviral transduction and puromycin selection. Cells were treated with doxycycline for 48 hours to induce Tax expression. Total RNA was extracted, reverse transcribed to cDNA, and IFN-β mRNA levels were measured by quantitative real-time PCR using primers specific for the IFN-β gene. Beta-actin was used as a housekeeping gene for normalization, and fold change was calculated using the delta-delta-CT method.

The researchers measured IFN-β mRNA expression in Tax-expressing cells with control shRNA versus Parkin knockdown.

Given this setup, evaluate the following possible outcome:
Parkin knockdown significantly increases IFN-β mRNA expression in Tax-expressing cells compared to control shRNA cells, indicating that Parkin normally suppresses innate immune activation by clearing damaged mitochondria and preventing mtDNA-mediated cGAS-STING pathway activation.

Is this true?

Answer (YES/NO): YES